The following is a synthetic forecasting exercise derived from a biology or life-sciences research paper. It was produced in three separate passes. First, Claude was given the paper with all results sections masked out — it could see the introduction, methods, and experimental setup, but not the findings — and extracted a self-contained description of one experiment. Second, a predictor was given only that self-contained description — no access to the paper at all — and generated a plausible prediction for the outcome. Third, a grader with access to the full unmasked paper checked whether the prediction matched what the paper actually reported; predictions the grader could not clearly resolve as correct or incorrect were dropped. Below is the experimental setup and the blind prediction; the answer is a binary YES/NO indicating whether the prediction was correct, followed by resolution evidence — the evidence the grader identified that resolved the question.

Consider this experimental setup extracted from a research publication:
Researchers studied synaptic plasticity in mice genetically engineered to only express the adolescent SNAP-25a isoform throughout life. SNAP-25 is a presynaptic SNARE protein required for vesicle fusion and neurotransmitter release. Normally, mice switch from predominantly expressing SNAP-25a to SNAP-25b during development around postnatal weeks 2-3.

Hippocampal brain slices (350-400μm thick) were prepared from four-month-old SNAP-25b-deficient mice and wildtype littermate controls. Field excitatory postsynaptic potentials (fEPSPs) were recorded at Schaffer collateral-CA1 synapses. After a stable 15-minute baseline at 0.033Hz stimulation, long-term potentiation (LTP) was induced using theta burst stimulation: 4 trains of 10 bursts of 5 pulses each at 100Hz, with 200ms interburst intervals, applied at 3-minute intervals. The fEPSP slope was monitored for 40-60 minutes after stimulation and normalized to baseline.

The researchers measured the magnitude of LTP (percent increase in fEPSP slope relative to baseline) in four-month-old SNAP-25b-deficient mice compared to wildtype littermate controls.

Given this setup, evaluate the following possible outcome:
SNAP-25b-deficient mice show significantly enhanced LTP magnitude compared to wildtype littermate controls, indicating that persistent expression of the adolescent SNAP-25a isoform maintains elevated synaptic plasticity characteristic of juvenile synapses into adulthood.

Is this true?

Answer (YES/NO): NO